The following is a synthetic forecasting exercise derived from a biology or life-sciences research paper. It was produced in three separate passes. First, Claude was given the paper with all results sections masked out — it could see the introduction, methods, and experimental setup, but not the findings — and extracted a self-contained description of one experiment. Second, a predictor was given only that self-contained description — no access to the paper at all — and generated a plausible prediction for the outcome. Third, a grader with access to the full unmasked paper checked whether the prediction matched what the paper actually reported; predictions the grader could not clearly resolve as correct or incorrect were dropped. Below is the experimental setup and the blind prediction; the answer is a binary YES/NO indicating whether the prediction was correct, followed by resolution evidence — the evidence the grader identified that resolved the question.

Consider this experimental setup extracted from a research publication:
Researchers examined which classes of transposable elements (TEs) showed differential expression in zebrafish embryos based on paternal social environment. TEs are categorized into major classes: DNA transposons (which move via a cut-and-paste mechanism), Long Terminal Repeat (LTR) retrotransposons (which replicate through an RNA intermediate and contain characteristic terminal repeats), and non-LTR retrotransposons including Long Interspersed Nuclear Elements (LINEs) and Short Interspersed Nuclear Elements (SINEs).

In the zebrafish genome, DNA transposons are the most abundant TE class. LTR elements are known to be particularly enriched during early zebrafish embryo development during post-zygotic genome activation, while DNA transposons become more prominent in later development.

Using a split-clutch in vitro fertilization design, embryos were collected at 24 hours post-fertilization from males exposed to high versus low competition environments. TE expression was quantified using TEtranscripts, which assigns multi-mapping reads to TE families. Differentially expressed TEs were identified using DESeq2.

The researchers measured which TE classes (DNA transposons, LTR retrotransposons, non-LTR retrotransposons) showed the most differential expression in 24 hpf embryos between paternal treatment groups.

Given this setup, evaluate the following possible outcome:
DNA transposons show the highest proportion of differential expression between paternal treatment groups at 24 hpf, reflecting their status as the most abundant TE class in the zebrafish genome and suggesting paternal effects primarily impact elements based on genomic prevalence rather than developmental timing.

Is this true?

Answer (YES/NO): NO